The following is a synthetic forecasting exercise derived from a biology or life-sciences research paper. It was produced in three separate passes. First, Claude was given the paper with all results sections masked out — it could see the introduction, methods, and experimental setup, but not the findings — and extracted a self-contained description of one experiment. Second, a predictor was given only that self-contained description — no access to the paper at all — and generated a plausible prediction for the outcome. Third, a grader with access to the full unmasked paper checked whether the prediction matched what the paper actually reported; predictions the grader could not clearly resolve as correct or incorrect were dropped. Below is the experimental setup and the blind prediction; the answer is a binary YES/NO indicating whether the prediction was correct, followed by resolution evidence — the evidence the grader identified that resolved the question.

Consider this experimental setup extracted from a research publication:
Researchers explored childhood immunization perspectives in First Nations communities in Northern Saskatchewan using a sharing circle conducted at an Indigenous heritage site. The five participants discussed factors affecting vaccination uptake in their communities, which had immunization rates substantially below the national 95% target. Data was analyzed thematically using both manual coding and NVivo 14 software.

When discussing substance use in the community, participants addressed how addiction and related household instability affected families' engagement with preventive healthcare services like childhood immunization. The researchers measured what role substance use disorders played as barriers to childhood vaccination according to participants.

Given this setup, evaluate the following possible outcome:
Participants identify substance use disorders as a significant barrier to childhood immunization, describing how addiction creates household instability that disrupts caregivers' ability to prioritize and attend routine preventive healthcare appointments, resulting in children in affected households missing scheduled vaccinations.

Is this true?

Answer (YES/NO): YES